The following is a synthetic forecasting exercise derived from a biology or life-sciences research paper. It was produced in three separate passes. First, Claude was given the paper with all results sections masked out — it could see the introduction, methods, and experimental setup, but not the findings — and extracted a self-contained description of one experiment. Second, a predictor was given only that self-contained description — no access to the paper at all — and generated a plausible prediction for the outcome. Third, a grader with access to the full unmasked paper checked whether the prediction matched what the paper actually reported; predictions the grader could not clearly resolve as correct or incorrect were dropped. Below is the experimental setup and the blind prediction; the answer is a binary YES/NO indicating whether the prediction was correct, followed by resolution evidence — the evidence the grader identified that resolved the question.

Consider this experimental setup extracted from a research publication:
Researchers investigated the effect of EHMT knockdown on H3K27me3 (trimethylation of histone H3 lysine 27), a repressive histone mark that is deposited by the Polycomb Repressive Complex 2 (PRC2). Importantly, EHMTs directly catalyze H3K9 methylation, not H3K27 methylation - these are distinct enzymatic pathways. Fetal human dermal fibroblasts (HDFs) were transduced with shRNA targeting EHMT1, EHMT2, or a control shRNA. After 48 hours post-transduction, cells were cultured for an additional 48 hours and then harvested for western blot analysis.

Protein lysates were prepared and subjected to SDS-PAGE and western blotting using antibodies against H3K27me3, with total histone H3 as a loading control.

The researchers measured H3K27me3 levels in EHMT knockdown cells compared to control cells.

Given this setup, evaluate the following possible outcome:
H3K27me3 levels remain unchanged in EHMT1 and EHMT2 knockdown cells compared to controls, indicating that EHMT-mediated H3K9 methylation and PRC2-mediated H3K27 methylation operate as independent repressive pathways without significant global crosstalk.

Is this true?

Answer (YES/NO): NO